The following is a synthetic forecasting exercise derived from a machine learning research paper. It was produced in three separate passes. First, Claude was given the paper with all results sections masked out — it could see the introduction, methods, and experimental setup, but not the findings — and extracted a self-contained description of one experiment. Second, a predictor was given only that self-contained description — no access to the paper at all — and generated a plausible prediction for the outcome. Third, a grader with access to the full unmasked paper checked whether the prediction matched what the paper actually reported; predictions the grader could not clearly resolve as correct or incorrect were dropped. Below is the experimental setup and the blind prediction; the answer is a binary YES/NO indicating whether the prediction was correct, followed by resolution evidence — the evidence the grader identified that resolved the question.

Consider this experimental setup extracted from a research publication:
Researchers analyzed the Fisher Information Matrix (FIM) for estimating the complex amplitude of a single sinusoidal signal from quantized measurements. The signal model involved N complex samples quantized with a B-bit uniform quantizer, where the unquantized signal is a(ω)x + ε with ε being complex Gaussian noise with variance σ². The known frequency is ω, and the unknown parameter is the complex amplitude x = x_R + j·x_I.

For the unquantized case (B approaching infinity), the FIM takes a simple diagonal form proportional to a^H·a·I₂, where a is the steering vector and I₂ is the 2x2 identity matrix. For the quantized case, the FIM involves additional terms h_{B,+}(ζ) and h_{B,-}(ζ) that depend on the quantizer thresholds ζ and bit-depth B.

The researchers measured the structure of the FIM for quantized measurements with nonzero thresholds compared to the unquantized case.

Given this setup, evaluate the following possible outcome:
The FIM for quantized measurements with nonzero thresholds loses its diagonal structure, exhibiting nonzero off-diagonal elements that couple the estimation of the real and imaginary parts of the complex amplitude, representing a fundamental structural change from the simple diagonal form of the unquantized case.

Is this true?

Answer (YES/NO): YES